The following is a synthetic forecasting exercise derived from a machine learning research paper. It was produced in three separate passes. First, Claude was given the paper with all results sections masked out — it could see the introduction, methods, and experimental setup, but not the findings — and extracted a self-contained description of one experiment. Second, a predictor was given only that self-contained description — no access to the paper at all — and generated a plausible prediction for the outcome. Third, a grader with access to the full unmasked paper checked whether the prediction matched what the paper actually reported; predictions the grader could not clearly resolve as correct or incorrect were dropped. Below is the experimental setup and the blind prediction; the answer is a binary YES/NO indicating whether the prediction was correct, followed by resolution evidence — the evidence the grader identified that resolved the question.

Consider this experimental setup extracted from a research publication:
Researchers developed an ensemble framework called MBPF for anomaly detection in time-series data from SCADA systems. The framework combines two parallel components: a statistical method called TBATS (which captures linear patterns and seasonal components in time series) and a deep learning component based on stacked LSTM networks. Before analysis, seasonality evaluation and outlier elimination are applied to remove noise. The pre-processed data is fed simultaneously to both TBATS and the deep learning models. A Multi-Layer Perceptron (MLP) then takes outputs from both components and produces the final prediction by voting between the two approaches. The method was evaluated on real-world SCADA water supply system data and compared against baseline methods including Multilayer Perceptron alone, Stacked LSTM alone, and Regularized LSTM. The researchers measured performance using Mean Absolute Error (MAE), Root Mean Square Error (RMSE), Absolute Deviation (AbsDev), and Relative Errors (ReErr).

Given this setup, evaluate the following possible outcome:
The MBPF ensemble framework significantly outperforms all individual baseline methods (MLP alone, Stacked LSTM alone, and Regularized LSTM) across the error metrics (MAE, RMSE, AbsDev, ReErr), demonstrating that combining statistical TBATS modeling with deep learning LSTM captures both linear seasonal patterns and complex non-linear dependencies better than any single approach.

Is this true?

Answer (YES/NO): YES